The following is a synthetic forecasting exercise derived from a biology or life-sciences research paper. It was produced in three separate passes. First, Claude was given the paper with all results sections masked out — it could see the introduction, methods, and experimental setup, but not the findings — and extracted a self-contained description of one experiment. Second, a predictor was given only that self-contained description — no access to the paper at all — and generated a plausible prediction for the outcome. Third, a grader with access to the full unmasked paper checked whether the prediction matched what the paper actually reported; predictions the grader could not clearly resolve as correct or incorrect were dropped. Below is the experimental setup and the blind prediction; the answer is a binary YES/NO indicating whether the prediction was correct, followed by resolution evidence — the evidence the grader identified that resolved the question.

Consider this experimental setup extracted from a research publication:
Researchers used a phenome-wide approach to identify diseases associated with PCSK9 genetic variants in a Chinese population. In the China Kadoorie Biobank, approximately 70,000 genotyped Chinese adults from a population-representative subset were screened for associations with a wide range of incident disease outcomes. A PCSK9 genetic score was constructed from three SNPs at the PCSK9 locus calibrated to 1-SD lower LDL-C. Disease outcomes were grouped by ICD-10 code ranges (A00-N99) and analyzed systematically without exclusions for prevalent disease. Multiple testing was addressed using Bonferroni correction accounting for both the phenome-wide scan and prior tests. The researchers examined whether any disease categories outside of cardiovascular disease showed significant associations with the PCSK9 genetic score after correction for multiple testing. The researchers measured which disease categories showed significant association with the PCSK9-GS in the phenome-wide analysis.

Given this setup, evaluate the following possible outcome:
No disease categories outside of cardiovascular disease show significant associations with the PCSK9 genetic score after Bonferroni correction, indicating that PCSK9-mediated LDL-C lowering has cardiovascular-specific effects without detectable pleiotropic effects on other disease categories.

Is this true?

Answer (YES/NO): YES